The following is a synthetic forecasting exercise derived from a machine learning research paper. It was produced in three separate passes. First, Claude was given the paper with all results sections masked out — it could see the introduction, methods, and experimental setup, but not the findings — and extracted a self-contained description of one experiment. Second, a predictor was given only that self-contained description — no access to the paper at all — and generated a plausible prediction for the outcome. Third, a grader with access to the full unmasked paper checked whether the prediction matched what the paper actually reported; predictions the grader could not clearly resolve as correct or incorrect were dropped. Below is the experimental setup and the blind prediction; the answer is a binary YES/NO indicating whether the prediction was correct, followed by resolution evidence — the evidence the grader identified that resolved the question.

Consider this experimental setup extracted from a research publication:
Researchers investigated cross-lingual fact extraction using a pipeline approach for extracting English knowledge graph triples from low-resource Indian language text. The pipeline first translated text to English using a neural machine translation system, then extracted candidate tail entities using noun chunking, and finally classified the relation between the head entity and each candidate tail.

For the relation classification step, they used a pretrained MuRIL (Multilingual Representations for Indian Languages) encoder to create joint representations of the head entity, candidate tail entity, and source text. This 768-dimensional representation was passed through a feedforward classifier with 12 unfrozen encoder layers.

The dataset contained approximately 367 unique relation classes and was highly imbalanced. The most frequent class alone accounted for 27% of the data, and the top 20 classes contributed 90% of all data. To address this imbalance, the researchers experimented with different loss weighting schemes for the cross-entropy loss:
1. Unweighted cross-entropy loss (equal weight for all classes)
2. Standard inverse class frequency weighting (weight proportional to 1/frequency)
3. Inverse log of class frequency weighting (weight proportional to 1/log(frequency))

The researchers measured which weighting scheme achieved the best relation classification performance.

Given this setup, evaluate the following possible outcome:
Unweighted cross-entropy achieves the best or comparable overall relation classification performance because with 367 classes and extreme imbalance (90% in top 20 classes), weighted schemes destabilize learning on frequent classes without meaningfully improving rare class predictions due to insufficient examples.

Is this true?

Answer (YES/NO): NO